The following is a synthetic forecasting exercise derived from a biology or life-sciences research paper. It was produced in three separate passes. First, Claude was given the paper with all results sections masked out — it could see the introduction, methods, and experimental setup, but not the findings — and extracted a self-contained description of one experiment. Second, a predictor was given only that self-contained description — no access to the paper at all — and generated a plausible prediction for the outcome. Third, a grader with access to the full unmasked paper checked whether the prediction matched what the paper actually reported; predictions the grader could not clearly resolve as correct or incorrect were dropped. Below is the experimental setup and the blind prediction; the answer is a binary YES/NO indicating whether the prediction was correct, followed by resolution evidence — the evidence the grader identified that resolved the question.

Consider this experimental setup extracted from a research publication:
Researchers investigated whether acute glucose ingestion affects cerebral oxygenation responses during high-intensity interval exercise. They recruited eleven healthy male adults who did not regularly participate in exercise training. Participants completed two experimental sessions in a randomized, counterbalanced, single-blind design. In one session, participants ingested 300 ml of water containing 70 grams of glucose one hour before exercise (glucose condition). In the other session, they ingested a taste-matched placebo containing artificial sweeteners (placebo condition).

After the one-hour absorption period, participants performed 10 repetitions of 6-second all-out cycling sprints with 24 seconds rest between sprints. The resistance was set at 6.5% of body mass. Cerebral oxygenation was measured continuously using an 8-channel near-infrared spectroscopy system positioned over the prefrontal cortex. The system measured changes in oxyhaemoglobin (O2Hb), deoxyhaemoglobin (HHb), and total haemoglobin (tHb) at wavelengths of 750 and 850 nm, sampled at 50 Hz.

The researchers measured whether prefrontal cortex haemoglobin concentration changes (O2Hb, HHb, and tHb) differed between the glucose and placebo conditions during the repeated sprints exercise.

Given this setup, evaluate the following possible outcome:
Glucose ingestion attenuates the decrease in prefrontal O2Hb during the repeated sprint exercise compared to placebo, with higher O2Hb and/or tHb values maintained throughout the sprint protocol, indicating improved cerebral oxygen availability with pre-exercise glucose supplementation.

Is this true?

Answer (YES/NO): NO